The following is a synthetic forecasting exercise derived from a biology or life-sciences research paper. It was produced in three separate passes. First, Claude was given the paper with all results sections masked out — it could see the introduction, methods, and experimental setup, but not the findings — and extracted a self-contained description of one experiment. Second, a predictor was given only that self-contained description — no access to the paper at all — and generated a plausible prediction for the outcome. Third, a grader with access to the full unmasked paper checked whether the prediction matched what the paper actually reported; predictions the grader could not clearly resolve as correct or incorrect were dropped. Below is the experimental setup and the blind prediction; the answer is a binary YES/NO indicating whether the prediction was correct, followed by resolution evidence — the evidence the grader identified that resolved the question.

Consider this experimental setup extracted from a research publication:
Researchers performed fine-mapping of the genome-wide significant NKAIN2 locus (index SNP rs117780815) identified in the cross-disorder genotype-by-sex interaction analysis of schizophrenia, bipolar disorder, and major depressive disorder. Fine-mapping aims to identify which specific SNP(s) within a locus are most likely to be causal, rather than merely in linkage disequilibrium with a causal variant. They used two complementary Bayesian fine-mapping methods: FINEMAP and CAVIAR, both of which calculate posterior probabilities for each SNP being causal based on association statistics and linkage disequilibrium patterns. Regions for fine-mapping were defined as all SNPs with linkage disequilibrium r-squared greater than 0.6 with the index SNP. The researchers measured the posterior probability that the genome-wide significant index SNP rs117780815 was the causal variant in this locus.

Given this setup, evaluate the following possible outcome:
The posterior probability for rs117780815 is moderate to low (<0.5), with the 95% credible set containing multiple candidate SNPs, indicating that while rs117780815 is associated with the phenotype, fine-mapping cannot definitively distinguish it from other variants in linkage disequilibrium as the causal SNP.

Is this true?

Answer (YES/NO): NO